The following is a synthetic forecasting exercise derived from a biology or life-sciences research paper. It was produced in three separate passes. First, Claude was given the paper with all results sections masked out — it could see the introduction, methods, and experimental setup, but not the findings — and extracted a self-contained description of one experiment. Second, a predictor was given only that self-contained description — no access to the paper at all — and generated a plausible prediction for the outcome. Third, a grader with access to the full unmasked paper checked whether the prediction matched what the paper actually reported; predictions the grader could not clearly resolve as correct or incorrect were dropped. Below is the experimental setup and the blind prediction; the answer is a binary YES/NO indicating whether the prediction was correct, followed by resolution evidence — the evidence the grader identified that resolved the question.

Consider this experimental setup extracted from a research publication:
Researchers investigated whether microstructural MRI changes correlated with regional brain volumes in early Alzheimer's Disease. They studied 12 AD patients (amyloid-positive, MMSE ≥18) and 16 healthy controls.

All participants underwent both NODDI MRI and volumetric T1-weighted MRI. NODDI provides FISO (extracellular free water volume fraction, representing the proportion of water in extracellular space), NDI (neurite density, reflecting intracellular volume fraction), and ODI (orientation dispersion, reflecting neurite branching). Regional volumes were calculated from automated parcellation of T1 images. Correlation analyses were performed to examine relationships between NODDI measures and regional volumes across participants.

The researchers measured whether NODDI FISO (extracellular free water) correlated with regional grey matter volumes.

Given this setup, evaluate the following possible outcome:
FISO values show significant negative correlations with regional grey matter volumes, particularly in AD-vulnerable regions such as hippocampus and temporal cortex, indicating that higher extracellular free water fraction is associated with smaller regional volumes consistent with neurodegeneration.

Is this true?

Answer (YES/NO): YES